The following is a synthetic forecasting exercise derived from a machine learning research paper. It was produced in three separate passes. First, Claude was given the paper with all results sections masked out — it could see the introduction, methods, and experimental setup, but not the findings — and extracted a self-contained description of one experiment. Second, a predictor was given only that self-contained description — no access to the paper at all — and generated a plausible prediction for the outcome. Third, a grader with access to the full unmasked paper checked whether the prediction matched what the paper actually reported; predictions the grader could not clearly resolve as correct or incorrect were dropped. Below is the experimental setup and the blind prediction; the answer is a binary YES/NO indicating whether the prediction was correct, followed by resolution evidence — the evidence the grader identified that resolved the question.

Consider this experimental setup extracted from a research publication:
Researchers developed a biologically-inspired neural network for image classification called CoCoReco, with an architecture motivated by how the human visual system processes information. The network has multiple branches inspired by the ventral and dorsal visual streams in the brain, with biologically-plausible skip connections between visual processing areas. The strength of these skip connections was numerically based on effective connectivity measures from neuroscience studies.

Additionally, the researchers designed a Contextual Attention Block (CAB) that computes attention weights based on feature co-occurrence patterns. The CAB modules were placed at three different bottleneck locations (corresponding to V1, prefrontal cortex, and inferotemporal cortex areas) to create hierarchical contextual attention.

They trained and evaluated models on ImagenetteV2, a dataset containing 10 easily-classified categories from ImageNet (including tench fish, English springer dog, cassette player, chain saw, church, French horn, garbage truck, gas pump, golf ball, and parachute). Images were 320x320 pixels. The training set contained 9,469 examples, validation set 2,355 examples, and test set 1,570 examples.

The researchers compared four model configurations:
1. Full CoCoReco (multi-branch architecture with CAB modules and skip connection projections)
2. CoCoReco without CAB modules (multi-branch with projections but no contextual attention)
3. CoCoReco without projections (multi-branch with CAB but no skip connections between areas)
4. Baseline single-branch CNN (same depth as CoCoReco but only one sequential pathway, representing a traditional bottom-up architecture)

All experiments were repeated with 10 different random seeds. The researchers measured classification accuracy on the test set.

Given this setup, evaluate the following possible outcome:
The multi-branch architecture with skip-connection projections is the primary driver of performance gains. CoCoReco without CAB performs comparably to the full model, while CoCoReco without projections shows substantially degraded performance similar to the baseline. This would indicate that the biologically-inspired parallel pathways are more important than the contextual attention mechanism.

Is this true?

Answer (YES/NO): NO